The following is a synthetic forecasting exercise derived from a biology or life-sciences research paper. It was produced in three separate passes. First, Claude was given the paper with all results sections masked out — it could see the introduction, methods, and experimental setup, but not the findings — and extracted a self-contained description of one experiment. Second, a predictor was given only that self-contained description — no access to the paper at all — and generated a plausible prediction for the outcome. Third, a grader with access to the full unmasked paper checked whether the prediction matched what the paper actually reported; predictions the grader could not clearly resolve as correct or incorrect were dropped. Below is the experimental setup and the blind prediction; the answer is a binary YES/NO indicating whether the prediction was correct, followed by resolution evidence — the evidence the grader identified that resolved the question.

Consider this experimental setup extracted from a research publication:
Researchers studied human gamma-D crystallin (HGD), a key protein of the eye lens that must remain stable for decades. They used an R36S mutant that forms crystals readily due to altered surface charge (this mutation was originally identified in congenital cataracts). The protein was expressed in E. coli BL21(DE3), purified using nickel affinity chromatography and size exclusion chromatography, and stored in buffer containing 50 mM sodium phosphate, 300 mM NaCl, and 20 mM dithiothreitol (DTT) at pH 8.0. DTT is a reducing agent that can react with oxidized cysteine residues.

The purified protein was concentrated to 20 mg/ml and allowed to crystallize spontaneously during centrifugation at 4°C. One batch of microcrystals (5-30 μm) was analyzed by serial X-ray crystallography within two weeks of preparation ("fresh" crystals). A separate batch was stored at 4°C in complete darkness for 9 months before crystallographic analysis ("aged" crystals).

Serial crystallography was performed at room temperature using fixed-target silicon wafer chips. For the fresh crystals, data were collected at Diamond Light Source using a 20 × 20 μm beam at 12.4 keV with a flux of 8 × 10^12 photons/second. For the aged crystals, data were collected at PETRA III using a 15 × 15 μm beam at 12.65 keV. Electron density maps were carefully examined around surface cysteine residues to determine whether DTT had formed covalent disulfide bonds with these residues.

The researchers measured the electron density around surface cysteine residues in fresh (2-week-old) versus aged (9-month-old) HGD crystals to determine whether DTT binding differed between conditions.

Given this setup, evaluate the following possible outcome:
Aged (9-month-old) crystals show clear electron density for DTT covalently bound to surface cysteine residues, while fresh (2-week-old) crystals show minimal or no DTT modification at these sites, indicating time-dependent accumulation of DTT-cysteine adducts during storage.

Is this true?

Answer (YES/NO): YES